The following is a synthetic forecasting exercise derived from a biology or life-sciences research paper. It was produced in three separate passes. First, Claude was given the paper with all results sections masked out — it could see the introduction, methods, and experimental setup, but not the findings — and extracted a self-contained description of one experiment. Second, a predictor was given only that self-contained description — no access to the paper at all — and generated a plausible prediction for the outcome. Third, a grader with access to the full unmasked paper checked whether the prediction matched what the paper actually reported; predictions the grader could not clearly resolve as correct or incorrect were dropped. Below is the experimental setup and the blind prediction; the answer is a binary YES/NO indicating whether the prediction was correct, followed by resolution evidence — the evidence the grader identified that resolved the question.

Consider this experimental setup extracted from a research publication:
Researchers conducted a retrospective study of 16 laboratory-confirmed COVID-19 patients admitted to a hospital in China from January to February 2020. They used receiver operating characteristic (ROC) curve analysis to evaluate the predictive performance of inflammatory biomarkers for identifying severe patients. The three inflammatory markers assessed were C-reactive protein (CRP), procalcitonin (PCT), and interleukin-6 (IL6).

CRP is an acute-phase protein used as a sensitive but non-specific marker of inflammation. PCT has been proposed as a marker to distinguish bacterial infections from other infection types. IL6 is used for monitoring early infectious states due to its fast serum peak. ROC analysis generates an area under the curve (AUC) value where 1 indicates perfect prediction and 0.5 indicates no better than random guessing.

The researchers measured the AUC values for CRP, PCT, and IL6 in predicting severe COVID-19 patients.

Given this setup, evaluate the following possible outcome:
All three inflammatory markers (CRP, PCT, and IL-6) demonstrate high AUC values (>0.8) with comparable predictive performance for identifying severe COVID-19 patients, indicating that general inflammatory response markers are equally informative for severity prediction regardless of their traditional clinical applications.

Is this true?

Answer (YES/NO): NO